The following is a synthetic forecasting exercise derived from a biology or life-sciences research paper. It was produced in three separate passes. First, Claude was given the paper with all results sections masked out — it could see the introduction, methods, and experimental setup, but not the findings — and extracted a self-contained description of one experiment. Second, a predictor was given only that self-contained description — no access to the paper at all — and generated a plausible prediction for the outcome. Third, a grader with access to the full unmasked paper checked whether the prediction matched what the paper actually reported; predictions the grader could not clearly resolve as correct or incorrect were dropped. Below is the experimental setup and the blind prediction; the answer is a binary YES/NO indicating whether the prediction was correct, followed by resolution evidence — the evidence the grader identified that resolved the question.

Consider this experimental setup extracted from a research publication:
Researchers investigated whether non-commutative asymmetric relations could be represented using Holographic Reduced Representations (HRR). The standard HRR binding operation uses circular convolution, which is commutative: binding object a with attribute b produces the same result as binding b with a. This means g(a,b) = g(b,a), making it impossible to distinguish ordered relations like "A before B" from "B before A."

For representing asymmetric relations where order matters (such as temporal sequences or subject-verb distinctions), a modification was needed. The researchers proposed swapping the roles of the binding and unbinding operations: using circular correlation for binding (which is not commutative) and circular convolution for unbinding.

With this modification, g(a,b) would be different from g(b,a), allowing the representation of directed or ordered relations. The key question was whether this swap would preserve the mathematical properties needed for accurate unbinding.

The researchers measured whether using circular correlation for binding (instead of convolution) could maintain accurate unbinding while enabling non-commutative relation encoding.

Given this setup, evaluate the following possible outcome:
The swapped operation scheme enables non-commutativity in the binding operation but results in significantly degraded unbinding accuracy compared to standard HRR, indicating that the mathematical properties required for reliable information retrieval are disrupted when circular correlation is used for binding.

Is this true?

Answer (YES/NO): NO